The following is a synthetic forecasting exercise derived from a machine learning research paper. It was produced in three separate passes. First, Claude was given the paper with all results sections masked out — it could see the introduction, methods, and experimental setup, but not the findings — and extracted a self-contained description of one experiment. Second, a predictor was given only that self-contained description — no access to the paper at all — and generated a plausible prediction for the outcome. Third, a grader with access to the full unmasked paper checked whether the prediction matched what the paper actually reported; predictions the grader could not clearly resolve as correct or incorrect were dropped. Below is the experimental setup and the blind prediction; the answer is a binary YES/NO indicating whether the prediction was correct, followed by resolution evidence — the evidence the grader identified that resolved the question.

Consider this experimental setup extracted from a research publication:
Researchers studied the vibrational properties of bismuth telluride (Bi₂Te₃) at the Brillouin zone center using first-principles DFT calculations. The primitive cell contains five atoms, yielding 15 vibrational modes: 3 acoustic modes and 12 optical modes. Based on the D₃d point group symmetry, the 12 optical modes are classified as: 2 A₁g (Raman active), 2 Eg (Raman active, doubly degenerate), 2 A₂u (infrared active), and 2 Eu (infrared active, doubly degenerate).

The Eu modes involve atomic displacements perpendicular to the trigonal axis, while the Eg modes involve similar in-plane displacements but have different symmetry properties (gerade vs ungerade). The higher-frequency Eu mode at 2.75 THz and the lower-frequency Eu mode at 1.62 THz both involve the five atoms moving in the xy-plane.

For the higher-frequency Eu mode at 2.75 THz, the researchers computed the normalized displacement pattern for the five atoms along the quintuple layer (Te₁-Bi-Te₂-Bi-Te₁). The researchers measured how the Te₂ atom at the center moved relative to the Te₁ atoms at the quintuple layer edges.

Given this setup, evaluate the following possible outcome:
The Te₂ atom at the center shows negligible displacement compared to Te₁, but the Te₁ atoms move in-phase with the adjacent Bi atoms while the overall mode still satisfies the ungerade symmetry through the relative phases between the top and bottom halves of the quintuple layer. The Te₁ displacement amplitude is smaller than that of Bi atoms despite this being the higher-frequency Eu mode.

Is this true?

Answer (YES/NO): NO